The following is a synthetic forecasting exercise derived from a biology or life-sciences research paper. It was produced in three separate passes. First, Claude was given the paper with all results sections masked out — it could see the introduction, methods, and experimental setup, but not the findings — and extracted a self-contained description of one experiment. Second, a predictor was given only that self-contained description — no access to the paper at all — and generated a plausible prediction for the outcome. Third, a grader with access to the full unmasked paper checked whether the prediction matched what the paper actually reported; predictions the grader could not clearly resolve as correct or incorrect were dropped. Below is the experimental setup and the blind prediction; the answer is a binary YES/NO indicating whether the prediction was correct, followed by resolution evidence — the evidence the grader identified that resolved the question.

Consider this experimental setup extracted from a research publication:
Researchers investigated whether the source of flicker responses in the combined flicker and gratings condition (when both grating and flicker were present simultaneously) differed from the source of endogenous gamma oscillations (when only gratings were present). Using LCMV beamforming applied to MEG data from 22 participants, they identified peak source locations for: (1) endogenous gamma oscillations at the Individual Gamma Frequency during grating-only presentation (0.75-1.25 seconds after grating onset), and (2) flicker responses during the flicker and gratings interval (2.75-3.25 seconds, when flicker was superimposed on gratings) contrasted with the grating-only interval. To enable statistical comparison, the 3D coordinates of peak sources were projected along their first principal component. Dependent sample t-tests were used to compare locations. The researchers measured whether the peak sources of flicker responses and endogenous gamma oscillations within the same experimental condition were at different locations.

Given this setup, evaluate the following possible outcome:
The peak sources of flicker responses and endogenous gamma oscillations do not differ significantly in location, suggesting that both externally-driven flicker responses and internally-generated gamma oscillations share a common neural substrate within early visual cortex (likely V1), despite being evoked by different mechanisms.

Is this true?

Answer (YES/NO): NO